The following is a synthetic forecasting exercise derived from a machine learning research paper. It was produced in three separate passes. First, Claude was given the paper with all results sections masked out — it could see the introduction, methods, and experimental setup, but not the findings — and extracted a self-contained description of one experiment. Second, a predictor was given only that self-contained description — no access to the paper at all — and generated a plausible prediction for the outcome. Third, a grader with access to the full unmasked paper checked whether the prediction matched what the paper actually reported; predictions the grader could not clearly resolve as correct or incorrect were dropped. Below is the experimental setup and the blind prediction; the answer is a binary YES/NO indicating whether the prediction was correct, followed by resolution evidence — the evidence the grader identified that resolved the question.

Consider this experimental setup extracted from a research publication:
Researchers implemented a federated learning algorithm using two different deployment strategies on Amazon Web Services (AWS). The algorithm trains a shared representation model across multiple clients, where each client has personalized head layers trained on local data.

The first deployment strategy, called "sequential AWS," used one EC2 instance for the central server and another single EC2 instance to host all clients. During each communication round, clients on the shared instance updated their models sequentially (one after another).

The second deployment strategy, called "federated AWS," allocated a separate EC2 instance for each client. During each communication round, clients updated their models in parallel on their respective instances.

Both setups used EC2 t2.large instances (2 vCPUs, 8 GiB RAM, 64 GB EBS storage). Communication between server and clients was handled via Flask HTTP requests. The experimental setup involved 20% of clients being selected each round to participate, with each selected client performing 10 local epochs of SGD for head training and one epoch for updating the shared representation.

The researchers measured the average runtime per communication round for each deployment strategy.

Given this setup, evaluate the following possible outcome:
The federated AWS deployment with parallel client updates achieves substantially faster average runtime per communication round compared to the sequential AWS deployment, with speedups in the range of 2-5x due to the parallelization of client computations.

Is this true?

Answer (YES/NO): YES